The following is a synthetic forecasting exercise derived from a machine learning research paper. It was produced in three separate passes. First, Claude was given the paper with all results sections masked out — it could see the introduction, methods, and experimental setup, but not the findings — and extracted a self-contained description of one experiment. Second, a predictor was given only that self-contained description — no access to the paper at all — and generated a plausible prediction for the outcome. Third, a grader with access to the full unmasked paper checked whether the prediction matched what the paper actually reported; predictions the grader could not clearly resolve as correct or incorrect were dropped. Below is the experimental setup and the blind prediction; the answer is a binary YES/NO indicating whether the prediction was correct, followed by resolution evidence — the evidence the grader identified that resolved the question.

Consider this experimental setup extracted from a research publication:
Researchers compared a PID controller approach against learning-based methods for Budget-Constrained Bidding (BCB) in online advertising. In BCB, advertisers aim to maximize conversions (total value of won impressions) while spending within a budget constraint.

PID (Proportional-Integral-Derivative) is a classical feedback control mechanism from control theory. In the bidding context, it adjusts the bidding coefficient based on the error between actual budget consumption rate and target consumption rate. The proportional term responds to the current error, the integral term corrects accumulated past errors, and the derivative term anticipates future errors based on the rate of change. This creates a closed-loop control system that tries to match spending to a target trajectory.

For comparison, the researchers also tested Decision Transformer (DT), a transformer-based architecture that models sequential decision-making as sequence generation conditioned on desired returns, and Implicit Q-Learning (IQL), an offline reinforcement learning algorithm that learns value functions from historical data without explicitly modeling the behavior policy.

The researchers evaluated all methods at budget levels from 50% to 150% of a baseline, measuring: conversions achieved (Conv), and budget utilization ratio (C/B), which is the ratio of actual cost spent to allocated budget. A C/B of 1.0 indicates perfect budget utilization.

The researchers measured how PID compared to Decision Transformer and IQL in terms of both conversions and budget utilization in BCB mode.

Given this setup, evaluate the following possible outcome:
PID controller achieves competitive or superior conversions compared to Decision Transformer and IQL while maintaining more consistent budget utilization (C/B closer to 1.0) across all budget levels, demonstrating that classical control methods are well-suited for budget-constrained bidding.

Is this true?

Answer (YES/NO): NO